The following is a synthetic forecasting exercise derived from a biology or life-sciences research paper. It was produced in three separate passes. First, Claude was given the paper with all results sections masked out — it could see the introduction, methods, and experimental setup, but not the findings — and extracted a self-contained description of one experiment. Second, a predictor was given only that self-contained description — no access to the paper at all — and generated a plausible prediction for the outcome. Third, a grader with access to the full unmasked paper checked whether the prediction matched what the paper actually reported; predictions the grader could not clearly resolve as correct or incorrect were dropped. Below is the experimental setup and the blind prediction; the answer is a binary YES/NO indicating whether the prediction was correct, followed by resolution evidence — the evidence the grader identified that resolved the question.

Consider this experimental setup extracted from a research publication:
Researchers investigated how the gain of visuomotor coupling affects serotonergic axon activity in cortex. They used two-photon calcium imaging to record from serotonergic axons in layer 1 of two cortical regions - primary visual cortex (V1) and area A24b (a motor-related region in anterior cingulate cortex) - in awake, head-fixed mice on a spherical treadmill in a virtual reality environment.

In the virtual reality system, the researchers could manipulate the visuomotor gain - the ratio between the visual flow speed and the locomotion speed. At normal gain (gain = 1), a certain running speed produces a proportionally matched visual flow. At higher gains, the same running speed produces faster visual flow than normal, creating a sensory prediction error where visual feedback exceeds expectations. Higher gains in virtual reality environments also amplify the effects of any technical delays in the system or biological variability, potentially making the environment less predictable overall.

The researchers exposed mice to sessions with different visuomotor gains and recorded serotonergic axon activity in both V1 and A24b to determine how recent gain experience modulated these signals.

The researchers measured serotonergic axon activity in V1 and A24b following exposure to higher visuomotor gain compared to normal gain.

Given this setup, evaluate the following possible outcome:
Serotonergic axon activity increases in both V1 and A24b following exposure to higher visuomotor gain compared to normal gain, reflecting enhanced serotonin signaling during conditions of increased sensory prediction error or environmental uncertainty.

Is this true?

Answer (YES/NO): YES